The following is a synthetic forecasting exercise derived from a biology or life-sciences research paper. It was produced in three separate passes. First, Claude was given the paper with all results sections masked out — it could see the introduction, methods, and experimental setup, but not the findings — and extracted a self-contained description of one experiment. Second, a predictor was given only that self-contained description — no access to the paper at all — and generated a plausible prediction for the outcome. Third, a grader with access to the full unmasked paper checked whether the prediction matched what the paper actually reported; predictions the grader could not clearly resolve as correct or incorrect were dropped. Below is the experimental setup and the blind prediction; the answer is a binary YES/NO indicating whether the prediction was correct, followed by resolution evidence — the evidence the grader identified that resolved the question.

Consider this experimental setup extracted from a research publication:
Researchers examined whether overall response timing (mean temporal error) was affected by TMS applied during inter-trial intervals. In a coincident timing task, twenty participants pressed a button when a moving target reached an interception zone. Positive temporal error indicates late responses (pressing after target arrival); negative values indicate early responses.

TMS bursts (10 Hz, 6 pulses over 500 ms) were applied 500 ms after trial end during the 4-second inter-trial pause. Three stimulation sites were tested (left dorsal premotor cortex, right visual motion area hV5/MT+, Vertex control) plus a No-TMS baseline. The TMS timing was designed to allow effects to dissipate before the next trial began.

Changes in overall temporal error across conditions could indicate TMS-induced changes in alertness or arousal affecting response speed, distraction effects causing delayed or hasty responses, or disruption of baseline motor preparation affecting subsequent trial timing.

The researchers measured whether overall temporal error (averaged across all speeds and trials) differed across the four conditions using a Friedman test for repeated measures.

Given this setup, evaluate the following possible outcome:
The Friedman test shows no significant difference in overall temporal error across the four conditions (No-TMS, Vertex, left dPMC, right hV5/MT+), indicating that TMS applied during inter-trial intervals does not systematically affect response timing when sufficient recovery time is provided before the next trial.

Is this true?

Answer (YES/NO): YES